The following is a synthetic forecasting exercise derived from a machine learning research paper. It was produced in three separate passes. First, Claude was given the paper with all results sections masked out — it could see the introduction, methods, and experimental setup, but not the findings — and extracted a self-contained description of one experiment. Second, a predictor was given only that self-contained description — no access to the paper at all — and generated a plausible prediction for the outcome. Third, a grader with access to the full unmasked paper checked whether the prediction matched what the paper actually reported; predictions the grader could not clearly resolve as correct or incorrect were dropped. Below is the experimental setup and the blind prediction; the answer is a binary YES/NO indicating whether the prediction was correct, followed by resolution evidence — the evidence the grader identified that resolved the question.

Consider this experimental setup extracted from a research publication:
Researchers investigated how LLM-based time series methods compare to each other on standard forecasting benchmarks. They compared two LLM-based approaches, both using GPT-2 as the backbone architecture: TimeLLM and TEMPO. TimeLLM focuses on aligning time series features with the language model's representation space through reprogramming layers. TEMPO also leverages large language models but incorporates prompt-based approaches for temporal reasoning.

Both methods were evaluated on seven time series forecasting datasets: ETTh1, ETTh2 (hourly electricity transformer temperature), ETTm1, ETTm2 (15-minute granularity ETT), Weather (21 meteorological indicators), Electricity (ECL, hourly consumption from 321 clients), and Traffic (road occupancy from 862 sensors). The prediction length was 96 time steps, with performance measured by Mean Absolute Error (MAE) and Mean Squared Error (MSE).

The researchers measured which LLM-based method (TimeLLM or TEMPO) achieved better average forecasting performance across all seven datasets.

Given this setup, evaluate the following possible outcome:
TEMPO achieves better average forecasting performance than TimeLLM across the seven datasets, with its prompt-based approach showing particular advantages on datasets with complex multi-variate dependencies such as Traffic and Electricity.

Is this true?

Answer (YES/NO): NO